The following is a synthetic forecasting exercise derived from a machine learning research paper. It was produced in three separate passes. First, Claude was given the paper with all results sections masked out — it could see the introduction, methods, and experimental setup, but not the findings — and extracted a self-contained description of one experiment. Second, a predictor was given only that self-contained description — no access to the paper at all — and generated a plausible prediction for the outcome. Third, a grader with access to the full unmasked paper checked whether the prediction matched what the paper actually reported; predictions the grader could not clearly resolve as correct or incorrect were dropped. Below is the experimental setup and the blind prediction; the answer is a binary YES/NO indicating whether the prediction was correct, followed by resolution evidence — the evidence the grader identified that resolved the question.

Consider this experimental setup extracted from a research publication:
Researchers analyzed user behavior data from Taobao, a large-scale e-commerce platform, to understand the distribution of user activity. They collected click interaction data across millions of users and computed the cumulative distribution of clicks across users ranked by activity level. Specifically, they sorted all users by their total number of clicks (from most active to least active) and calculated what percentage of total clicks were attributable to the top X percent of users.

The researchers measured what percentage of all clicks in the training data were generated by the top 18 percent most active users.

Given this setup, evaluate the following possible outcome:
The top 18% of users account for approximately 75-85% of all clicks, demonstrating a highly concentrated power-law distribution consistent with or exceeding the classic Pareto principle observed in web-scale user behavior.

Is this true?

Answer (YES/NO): NO